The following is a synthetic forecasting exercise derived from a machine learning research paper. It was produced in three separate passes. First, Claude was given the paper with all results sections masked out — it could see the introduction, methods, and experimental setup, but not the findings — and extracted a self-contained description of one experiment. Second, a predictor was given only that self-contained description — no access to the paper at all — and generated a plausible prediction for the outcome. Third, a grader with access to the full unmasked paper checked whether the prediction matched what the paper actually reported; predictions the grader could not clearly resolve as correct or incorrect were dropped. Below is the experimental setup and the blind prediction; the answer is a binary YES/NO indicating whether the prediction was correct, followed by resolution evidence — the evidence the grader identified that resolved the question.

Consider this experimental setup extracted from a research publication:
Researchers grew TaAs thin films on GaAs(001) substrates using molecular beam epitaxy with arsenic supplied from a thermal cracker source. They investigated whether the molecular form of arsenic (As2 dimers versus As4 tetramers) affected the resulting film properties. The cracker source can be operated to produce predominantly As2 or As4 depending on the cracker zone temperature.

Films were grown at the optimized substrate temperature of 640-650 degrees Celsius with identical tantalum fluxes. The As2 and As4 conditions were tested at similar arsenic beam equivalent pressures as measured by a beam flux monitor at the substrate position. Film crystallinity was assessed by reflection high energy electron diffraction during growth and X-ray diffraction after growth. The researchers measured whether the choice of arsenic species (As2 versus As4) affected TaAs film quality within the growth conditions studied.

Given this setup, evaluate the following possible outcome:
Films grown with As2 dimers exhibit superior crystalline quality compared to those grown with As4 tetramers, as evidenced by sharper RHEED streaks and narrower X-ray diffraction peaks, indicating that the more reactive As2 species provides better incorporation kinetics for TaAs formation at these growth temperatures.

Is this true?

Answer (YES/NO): NO